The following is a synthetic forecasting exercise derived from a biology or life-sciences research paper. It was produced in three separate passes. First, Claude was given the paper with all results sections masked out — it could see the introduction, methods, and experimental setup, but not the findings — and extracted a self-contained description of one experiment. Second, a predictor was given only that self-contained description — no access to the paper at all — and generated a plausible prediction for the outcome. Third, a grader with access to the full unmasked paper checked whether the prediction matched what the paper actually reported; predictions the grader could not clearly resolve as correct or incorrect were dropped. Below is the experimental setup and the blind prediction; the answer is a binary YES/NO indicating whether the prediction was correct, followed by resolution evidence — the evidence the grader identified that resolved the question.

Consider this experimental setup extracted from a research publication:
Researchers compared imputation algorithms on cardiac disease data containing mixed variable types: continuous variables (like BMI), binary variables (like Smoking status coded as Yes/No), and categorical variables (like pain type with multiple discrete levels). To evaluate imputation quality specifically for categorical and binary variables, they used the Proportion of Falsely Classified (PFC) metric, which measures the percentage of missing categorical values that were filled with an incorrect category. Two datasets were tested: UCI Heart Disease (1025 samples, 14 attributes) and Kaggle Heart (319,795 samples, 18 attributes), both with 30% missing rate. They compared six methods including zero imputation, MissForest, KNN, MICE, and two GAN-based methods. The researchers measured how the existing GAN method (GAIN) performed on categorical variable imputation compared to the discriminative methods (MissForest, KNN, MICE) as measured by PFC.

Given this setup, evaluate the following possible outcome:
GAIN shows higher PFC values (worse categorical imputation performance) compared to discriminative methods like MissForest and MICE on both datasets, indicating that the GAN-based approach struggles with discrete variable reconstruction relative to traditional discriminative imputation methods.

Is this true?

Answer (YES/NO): NO